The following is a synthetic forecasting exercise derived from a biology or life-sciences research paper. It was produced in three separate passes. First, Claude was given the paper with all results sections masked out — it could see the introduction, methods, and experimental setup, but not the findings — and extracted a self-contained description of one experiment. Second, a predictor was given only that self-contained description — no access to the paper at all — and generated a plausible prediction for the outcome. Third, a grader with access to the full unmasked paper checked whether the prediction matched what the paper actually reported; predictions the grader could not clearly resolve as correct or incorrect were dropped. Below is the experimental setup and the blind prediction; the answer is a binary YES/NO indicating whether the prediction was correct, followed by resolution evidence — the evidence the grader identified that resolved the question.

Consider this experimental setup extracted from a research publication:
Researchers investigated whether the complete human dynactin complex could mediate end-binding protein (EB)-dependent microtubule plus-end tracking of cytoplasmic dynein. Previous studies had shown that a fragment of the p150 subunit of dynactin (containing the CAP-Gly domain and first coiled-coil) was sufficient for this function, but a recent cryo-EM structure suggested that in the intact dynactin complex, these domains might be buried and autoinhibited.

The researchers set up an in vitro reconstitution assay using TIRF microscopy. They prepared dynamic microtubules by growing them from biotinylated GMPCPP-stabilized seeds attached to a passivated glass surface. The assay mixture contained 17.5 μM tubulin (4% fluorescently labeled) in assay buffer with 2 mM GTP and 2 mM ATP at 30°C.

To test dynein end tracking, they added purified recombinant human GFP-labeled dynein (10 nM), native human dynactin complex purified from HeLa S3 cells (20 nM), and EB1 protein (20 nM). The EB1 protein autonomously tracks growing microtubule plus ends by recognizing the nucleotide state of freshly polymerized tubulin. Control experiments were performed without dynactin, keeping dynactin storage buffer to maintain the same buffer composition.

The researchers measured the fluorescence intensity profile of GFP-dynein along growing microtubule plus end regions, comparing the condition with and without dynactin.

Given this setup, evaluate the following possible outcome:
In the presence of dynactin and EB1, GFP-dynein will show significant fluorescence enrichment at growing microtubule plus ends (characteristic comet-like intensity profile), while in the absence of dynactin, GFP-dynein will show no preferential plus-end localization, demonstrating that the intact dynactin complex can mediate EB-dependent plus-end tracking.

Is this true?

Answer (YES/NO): YES